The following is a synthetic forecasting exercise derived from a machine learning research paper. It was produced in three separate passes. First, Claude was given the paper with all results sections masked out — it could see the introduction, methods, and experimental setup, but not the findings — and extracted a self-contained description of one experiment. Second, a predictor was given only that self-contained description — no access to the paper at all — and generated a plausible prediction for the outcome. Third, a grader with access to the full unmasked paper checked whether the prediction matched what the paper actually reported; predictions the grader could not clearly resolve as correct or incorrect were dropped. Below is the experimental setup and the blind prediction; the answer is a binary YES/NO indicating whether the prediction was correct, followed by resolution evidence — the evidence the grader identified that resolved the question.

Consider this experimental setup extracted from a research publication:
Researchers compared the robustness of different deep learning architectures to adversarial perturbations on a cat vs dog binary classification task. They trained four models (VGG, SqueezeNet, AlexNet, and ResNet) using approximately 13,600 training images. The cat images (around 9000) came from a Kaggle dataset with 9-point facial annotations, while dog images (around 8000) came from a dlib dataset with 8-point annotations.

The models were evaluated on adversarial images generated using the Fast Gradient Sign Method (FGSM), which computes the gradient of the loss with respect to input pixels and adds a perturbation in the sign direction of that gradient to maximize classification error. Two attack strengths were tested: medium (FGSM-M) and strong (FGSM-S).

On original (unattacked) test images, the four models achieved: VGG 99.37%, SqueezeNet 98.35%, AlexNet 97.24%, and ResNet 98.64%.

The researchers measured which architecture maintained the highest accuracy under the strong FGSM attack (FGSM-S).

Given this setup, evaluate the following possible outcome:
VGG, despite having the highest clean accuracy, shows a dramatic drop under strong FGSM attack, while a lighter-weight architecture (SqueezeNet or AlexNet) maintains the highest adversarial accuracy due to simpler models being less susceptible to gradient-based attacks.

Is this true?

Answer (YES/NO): NO